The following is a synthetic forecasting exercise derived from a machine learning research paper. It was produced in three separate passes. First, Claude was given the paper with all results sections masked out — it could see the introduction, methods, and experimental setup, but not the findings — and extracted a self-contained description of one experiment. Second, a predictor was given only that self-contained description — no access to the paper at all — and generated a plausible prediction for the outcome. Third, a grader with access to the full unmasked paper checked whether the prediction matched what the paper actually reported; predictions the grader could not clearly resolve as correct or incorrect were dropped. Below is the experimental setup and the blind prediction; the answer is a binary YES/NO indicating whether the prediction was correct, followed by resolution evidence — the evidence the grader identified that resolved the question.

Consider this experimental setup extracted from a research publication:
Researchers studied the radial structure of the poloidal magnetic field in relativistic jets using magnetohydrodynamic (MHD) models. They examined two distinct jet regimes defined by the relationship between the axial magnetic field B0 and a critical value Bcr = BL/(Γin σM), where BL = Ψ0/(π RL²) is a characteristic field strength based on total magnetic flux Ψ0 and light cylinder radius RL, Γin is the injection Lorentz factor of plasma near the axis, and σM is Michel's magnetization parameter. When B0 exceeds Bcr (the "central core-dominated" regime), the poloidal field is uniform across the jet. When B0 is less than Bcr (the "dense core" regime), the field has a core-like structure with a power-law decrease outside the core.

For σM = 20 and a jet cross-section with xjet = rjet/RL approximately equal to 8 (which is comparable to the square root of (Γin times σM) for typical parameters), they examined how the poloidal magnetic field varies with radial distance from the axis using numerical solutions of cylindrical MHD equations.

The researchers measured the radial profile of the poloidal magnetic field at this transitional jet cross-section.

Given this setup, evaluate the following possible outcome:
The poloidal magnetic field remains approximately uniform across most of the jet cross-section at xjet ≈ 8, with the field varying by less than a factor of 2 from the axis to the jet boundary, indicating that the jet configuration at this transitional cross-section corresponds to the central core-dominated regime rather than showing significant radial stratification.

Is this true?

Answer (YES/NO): YES